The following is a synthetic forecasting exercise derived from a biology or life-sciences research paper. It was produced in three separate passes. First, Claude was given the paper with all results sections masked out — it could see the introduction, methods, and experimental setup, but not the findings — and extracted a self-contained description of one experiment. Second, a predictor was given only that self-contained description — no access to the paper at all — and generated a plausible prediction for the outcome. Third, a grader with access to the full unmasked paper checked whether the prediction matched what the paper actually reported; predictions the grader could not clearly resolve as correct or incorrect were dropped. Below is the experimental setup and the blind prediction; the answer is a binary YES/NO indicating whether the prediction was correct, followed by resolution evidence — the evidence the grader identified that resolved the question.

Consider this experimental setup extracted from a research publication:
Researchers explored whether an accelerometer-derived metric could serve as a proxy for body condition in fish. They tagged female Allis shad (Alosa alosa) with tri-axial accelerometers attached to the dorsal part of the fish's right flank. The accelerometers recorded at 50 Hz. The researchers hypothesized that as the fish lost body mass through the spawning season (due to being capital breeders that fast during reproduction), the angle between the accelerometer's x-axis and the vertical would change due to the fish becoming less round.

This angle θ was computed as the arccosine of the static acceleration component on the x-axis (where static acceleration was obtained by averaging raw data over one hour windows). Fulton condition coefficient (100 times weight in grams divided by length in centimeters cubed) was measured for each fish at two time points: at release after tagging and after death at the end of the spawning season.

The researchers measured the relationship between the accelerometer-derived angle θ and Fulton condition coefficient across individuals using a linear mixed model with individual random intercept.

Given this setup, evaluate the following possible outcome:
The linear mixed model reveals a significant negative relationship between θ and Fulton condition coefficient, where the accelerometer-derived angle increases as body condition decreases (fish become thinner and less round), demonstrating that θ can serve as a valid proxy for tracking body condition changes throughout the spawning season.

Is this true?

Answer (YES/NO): NO